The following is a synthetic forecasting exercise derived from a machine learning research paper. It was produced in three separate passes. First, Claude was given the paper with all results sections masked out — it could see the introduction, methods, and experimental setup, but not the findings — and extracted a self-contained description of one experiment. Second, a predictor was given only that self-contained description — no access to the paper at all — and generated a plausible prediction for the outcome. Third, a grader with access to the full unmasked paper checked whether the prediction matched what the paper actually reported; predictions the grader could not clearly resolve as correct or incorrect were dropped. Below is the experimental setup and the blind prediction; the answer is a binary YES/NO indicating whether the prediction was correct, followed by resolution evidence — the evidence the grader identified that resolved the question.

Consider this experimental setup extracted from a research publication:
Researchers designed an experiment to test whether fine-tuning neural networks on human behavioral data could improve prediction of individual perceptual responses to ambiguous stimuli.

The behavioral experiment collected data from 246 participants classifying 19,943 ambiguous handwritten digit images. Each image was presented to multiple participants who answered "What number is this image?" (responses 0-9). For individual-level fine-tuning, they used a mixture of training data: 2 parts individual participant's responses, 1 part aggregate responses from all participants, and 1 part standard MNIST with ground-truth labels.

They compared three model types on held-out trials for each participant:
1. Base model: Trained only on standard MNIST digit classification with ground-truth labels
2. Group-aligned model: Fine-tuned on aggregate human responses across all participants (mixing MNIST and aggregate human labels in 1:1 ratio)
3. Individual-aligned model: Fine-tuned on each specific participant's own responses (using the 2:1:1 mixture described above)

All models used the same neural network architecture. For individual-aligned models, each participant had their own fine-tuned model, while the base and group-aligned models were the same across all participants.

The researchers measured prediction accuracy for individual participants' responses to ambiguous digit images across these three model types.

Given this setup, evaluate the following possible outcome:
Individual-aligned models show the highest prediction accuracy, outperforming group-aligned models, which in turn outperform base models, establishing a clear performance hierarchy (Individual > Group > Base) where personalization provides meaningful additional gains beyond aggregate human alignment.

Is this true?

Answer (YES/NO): YES